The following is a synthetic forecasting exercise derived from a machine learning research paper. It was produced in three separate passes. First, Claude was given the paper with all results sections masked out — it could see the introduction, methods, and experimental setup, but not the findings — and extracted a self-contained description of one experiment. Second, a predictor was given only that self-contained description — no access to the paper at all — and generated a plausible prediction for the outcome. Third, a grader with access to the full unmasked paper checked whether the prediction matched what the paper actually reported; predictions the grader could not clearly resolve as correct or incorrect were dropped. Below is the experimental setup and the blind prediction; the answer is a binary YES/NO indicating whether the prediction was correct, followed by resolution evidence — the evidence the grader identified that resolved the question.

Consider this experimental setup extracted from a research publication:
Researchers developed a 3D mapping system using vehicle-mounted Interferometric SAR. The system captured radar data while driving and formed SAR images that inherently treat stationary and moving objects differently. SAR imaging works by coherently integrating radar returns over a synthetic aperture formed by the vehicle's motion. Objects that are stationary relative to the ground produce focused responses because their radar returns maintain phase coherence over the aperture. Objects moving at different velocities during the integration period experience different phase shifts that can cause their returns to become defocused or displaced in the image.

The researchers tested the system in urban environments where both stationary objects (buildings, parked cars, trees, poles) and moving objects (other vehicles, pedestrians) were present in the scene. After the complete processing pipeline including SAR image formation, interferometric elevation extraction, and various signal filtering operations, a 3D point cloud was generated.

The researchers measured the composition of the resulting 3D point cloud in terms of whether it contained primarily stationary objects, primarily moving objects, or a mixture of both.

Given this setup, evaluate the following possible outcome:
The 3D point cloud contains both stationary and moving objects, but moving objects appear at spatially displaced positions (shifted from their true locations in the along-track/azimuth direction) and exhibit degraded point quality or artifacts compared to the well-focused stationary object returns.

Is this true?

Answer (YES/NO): NO